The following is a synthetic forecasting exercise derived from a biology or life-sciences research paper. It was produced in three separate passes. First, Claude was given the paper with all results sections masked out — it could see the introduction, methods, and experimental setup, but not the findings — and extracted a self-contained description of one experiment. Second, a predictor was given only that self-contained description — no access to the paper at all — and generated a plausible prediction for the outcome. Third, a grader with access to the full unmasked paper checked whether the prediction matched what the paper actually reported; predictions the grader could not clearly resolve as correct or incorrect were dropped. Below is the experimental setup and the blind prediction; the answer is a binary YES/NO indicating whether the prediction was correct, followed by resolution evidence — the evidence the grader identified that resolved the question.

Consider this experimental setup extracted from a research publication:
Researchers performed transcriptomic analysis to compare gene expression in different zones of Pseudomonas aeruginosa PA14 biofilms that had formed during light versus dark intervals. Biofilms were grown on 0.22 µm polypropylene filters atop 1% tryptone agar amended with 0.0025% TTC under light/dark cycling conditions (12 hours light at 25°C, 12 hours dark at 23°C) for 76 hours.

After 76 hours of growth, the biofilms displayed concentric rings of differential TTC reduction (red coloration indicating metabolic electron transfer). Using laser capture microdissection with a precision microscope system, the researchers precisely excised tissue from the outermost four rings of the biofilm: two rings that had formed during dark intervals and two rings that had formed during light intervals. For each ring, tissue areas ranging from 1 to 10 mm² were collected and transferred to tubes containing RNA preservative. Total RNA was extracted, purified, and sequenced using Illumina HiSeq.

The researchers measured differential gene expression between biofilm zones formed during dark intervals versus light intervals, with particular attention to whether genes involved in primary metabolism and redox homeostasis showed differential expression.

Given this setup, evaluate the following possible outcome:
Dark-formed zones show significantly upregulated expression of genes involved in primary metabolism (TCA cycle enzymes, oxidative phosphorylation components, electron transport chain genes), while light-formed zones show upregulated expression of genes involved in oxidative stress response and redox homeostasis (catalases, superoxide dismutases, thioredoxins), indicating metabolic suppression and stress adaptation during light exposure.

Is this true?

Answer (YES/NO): NO